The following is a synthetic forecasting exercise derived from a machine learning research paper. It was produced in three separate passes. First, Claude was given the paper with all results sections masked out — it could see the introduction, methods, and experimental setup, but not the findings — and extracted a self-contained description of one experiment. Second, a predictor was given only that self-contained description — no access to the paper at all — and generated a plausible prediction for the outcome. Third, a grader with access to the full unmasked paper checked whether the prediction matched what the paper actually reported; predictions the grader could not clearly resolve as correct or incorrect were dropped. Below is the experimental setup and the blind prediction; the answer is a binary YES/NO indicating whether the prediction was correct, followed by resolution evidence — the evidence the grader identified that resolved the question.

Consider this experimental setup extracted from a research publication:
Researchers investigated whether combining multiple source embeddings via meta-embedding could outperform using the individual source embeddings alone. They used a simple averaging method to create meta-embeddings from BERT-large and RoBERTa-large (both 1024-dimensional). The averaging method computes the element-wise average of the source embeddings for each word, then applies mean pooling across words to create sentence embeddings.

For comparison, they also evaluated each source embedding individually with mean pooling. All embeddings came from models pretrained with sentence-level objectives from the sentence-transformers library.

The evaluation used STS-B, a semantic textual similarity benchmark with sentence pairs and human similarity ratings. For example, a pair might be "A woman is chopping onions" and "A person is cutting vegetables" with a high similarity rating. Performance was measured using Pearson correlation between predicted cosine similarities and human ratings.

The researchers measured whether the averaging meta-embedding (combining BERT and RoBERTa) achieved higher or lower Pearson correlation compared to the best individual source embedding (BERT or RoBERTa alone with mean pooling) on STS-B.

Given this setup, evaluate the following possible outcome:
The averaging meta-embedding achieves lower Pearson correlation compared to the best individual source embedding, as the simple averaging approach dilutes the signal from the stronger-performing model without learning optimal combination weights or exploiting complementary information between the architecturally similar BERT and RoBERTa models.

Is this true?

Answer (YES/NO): NO